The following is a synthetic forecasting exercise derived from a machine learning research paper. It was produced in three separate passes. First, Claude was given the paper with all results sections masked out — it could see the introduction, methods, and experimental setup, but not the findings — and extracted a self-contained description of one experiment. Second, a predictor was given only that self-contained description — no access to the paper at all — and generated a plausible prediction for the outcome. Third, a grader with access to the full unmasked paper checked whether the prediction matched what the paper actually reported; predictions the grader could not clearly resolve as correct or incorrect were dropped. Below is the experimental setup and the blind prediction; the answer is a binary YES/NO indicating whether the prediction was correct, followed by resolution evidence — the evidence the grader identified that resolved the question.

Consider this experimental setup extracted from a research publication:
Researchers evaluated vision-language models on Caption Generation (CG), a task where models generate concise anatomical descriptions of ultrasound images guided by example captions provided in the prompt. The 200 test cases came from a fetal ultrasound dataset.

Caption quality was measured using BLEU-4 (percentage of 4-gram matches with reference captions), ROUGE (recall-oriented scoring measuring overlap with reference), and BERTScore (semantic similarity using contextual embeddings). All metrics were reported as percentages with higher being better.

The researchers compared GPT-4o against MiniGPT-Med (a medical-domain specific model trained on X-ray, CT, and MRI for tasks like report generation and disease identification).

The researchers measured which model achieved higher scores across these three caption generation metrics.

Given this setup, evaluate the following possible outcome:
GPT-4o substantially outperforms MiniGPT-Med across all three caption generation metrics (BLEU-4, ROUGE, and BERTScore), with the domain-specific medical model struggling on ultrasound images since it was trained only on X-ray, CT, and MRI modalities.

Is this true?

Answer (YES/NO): NO